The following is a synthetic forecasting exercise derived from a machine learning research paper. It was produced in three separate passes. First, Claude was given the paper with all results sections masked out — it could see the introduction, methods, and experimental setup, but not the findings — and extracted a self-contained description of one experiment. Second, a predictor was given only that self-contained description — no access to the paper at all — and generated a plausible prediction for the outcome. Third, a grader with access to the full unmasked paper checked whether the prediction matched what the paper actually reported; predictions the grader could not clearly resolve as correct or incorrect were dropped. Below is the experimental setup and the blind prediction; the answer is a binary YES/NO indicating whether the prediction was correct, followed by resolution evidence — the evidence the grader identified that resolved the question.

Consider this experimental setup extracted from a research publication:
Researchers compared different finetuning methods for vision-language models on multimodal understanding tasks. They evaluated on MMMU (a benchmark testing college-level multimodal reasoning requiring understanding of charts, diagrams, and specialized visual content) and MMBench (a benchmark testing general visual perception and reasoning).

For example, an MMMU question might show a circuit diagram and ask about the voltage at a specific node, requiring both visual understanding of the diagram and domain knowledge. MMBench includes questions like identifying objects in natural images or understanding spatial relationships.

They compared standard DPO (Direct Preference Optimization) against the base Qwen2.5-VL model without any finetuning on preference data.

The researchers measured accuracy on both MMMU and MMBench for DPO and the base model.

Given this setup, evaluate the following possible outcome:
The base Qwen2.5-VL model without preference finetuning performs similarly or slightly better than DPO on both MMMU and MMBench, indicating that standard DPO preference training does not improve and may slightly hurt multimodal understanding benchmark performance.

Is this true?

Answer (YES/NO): NO